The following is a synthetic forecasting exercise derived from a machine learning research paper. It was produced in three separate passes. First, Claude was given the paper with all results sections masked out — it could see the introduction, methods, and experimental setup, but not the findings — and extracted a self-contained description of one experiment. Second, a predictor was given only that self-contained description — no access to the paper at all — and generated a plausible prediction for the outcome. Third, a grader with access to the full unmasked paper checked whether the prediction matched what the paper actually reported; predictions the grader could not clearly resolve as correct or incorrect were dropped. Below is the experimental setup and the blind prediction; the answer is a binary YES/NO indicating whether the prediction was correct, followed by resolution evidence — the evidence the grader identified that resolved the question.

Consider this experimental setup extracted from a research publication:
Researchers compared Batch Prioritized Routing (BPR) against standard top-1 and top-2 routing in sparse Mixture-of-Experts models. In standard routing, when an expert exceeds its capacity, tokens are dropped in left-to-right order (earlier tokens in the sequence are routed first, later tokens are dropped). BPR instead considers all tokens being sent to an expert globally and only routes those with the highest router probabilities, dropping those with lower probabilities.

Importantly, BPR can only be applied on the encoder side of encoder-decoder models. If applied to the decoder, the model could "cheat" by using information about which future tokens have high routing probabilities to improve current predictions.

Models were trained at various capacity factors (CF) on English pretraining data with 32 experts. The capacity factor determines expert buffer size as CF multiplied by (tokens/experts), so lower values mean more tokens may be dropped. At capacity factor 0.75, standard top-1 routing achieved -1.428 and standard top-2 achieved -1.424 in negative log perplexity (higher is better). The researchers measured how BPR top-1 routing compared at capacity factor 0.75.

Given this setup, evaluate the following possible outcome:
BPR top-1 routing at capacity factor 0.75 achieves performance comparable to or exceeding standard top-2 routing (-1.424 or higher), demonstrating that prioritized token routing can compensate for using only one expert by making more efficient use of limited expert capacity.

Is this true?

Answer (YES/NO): YES